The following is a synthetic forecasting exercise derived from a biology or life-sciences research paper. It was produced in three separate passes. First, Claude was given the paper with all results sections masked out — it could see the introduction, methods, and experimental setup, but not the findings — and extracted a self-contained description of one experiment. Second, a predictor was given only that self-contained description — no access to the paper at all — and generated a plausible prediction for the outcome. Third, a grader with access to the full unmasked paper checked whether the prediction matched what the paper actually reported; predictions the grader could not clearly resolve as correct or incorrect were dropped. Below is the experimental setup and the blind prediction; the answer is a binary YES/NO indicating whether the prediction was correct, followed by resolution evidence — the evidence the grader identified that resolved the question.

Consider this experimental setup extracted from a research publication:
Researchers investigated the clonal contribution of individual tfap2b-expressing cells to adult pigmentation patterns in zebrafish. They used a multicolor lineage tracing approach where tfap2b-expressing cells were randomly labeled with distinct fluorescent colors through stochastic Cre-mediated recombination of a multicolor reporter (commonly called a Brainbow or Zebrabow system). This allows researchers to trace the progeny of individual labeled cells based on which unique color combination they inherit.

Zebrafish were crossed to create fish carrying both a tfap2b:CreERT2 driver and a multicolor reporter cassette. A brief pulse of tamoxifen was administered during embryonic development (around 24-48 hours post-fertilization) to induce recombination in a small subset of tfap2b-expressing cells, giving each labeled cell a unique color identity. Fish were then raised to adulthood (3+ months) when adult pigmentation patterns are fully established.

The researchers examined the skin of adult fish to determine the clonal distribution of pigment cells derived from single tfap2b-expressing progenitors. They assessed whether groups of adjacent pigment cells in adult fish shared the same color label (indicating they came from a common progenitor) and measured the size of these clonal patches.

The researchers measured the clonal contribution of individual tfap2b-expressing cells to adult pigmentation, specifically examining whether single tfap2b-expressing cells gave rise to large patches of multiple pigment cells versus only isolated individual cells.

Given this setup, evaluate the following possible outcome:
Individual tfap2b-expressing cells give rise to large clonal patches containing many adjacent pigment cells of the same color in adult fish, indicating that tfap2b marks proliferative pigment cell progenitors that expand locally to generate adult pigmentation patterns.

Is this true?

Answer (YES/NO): YES